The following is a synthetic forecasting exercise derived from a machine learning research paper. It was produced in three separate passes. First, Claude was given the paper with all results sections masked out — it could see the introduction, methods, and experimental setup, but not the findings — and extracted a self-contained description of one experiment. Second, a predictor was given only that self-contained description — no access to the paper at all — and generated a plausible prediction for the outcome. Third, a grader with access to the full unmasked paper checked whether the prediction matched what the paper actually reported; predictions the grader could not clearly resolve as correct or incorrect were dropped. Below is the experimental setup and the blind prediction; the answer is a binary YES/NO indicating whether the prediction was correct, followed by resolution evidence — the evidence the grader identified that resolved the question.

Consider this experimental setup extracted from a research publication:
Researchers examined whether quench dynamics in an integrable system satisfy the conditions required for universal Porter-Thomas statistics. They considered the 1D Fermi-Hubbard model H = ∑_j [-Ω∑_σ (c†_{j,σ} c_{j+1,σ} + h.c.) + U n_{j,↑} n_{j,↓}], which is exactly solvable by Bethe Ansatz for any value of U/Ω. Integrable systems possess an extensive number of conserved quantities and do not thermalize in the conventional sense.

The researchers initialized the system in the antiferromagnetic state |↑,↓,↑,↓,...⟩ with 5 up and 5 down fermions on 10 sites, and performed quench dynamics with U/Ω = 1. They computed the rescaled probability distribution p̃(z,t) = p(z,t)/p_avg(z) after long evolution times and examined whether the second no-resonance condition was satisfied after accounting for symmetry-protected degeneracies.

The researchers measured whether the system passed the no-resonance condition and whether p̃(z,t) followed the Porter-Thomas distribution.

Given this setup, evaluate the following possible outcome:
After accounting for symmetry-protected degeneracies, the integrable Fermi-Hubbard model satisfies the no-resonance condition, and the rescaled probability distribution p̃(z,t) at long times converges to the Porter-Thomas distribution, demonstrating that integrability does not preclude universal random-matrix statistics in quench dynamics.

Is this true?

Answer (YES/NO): YES